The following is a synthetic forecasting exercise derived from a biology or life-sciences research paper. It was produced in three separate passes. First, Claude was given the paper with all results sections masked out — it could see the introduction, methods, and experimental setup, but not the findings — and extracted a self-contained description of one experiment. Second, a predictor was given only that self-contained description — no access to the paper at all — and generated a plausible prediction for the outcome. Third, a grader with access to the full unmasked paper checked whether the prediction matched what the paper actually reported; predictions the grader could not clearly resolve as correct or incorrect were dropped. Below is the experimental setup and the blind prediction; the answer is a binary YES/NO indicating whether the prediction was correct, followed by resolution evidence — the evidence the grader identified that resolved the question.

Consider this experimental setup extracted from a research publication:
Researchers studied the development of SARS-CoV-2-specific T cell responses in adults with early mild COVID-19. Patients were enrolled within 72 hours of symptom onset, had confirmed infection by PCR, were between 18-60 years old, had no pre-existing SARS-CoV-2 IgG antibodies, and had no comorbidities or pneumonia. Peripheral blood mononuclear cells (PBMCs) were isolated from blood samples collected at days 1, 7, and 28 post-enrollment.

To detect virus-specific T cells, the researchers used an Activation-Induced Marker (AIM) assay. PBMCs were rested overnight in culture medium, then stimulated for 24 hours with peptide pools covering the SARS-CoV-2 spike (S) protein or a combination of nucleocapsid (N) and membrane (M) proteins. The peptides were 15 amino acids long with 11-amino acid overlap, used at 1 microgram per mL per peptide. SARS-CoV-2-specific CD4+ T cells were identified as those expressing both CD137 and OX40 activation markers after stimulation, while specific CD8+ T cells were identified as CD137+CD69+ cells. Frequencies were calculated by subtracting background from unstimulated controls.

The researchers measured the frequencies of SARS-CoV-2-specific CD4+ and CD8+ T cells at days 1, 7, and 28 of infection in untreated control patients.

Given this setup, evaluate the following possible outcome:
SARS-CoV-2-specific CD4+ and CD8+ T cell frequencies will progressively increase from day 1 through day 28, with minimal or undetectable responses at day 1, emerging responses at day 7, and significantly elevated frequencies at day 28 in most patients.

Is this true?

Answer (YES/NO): NO